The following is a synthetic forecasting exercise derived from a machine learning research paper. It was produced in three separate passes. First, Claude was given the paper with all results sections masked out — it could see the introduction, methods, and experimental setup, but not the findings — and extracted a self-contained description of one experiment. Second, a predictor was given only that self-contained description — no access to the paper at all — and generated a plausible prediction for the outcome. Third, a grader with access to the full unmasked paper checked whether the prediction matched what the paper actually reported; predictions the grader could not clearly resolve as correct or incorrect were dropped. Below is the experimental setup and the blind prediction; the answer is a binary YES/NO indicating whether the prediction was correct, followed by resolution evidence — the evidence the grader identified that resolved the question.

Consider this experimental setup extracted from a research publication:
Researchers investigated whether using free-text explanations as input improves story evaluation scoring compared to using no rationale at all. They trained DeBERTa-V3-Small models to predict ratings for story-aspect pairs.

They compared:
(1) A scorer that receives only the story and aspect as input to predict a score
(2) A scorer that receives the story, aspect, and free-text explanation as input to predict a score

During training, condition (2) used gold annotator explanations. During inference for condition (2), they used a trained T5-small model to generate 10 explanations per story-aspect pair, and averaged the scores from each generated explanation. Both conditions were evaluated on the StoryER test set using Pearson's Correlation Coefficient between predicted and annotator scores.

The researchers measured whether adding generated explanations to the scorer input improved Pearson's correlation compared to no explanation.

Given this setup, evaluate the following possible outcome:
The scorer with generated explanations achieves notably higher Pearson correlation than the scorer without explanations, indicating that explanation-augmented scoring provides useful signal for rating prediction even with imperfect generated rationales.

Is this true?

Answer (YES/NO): NO